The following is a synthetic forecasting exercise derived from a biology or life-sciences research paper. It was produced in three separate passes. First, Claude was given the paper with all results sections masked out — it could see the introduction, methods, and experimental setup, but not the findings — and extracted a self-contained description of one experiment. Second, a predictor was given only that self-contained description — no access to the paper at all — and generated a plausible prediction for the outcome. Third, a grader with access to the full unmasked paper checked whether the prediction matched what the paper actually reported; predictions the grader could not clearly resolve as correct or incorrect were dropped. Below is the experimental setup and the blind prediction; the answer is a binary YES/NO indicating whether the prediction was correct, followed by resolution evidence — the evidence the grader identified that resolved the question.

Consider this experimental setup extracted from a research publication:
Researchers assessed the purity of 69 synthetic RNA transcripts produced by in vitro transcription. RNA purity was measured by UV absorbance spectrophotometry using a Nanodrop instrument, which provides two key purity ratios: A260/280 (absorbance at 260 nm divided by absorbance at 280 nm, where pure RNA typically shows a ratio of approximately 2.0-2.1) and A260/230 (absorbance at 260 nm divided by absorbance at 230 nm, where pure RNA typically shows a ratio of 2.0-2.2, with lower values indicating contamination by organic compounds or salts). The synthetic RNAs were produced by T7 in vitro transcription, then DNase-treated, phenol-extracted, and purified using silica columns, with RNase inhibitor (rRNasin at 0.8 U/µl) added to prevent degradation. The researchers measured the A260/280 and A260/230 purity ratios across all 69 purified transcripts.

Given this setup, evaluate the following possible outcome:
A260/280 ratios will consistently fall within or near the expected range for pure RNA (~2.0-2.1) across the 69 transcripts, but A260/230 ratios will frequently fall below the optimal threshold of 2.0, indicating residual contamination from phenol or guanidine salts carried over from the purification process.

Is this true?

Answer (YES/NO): NO